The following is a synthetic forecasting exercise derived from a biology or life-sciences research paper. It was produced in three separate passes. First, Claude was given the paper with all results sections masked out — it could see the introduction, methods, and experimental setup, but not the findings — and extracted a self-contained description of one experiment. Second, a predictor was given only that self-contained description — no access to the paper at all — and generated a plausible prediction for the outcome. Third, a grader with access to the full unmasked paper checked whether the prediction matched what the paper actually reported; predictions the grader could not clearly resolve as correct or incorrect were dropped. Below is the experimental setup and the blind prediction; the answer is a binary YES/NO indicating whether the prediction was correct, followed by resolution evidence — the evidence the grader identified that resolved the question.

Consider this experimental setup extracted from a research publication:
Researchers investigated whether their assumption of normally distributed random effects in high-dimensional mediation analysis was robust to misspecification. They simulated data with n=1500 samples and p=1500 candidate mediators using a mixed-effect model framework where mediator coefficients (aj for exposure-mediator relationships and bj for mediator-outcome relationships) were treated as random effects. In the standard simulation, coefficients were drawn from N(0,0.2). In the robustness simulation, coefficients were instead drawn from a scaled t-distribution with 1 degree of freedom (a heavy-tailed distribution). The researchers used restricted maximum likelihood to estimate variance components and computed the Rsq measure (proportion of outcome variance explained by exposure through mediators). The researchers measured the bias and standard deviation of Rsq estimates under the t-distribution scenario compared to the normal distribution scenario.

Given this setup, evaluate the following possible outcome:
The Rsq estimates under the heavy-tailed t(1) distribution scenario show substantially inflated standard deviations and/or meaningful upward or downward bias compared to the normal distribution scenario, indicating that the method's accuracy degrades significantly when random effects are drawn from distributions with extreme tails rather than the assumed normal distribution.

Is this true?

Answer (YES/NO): NO